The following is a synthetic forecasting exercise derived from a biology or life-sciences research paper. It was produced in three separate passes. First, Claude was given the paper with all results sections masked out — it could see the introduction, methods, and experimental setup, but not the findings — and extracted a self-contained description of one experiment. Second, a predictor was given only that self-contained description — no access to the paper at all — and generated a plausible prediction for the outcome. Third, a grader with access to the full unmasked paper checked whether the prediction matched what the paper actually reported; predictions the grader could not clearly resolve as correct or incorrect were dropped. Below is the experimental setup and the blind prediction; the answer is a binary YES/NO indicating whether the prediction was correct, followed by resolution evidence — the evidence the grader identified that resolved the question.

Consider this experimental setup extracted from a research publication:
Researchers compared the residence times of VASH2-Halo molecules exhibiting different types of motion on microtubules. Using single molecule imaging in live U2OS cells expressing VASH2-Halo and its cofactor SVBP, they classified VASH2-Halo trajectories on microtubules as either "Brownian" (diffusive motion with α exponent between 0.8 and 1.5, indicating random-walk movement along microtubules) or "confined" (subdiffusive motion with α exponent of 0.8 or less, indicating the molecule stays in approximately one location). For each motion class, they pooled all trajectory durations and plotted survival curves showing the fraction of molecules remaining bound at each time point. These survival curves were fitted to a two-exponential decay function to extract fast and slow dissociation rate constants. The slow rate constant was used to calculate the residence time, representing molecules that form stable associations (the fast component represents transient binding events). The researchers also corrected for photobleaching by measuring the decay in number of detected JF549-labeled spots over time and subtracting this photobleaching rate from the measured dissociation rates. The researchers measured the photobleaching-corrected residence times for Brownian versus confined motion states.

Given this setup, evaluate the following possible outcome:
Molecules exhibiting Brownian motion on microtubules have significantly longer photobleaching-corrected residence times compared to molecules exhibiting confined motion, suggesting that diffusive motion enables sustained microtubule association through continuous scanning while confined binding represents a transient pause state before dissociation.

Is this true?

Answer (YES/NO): NO